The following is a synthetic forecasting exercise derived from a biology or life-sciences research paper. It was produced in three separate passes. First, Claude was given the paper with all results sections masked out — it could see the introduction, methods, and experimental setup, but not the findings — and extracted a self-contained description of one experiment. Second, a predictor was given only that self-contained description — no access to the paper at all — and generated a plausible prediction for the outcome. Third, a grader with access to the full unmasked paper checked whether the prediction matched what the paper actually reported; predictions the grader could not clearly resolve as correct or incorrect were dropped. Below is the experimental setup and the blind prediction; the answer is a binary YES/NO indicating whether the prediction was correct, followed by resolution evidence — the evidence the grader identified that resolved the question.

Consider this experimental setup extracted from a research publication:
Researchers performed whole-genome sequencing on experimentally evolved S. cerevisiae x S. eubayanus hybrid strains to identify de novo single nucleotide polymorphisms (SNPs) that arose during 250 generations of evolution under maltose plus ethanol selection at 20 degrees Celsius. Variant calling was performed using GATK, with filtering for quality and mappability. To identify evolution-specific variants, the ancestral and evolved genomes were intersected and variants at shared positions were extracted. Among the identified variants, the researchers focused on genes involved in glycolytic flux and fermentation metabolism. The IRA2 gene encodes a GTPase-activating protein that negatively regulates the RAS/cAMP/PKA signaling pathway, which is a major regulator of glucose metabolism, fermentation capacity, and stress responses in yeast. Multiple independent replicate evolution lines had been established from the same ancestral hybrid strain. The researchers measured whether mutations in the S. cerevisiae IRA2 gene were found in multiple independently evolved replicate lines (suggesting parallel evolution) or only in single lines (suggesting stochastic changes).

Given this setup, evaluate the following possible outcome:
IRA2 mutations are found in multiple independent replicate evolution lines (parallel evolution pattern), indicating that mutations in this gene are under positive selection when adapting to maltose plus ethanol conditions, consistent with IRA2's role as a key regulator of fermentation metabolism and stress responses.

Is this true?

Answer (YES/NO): NO